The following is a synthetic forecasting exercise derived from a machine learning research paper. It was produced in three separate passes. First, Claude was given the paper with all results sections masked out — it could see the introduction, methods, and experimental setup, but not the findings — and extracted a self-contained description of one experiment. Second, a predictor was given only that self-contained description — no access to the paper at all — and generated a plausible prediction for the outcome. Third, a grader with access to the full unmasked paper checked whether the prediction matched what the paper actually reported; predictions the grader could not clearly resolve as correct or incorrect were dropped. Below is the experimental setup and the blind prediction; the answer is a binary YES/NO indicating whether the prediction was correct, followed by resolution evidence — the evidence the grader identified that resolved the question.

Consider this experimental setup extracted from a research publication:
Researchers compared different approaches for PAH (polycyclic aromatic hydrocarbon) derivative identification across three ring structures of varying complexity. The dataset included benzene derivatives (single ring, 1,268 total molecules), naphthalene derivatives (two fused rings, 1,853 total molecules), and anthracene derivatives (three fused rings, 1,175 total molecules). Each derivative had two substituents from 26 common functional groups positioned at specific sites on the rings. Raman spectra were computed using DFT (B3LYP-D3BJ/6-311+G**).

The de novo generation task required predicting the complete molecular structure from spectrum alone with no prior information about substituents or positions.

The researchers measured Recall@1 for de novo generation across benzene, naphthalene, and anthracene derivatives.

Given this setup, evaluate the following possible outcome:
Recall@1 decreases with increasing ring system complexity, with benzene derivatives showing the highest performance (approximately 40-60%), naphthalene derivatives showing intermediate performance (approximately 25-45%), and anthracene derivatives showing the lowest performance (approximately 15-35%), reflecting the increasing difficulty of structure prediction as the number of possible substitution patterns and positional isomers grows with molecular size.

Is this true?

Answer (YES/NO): NO